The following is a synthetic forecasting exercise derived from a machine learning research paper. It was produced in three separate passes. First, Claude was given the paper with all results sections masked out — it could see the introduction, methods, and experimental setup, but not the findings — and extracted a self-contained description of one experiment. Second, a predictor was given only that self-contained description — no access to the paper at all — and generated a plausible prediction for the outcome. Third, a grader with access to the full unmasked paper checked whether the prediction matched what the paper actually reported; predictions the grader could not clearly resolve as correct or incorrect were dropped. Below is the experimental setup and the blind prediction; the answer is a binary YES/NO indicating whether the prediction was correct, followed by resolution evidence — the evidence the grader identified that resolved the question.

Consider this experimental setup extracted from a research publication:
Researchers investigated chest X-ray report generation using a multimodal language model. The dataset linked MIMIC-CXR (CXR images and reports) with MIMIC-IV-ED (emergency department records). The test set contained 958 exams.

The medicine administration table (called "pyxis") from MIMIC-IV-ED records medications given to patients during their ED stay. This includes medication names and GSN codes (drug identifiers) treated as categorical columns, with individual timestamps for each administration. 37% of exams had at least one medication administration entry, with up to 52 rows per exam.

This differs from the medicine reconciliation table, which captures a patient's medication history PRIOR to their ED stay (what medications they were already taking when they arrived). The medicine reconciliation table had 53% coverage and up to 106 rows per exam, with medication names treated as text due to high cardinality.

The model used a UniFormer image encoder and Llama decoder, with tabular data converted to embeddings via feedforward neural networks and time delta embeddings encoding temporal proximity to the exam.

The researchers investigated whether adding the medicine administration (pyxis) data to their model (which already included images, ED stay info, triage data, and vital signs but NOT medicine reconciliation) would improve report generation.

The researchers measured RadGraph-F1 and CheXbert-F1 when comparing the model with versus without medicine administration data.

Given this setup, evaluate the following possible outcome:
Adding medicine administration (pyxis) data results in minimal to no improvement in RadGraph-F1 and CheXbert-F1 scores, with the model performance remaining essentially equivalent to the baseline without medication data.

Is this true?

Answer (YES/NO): NO